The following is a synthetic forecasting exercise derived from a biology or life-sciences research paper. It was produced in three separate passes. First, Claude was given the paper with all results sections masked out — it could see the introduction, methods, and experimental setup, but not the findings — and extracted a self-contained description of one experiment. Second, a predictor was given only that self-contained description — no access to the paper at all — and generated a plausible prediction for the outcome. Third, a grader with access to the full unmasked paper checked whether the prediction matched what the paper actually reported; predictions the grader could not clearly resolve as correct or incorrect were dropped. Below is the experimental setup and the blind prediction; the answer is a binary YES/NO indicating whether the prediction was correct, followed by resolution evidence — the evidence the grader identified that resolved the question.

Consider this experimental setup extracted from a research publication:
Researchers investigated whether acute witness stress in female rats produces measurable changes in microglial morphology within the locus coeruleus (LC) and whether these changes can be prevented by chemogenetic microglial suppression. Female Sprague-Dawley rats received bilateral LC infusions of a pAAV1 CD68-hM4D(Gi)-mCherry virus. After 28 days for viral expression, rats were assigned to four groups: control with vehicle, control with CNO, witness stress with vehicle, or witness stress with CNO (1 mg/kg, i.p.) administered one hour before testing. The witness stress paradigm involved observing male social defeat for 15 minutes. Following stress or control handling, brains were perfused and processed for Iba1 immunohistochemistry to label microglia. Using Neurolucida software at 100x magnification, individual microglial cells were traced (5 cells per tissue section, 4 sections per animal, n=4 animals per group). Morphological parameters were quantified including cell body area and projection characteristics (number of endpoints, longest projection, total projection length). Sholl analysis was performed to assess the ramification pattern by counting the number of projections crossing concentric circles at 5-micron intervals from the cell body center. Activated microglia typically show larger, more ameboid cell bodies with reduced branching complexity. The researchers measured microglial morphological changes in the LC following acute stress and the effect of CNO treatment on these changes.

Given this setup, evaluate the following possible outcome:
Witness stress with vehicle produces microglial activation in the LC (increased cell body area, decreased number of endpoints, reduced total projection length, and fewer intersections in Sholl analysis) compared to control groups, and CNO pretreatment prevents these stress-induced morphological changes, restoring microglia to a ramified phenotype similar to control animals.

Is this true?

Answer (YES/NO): YES